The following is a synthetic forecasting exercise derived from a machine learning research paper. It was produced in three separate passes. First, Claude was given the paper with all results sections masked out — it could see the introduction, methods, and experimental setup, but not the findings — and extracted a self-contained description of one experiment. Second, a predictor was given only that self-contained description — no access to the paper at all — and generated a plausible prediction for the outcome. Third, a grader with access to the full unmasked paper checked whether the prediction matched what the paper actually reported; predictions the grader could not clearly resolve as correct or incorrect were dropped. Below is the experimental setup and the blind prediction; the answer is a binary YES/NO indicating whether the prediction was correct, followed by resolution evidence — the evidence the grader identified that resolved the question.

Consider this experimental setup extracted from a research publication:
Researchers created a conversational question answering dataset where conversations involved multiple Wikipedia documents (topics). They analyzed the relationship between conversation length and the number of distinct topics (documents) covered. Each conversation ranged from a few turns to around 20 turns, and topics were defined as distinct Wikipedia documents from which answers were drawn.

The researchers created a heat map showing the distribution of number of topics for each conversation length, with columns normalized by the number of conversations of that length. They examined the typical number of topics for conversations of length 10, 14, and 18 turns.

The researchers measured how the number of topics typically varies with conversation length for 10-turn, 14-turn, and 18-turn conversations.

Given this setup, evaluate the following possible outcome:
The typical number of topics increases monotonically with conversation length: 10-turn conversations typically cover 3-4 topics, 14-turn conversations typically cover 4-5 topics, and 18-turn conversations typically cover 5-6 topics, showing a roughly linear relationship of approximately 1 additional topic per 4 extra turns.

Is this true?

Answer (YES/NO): YES